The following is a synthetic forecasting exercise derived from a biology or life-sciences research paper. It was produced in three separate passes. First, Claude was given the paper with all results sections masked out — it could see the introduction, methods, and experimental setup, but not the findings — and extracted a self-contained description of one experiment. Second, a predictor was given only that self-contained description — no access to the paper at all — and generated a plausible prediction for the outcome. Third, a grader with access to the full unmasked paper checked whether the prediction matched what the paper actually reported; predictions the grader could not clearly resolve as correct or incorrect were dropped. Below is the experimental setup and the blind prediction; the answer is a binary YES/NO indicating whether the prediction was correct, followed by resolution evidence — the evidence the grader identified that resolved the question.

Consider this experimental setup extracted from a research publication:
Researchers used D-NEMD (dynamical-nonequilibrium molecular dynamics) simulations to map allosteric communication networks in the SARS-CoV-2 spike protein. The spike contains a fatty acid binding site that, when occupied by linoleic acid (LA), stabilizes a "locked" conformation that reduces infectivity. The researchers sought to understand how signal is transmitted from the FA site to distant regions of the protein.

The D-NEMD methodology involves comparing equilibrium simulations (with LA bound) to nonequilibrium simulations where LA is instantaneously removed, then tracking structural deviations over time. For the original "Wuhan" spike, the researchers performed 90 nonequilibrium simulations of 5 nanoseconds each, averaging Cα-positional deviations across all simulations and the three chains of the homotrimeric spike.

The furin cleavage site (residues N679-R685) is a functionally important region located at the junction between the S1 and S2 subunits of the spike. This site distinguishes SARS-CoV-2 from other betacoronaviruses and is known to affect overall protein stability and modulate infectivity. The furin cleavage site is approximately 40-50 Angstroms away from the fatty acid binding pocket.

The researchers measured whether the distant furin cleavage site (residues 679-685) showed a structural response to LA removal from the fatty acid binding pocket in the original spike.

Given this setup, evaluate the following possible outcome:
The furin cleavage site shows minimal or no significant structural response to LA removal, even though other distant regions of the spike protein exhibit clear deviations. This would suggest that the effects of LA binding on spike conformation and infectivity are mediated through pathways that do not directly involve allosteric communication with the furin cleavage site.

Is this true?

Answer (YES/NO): NO